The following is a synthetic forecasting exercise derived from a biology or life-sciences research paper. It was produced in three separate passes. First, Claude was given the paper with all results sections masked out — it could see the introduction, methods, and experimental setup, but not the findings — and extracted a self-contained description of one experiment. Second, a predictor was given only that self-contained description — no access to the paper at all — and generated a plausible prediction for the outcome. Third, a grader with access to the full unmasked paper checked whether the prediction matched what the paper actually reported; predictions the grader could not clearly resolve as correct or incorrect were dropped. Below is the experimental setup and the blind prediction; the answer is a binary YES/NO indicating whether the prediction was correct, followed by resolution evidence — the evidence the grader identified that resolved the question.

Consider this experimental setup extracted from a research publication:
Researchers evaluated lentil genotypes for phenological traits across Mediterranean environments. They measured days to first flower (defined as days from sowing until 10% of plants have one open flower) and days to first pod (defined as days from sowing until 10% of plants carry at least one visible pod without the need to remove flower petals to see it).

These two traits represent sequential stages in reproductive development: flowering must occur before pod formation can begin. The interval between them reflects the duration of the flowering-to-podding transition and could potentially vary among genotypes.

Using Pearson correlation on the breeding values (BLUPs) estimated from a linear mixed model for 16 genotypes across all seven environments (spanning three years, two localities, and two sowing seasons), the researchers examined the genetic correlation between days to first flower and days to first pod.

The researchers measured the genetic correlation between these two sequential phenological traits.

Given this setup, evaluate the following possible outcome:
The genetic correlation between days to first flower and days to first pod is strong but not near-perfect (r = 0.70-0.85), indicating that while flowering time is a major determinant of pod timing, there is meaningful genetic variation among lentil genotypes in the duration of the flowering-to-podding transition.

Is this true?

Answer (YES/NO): NO